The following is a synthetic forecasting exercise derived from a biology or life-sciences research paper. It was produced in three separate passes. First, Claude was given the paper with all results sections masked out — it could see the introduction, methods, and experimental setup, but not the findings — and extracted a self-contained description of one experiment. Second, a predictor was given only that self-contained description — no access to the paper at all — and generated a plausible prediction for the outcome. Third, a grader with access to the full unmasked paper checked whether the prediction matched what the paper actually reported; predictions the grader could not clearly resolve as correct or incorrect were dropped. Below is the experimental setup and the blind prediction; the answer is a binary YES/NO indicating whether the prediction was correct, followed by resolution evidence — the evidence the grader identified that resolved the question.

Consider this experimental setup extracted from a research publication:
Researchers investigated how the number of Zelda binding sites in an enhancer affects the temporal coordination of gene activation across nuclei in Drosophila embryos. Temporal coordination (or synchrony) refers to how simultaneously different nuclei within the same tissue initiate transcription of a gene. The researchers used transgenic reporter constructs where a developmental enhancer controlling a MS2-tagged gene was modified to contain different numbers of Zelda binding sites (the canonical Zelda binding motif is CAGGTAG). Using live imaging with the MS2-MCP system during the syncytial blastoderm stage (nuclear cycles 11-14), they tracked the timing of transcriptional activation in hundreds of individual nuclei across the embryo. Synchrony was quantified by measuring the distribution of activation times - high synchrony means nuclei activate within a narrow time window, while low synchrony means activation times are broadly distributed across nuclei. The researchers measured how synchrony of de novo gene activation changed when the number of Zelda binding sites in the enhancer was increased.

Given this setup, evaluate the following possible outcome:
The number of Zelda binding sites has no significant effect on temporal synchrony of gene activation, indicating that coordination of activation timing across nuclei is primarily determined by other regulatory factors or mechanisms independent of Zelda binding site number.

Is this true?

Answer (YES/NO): NO